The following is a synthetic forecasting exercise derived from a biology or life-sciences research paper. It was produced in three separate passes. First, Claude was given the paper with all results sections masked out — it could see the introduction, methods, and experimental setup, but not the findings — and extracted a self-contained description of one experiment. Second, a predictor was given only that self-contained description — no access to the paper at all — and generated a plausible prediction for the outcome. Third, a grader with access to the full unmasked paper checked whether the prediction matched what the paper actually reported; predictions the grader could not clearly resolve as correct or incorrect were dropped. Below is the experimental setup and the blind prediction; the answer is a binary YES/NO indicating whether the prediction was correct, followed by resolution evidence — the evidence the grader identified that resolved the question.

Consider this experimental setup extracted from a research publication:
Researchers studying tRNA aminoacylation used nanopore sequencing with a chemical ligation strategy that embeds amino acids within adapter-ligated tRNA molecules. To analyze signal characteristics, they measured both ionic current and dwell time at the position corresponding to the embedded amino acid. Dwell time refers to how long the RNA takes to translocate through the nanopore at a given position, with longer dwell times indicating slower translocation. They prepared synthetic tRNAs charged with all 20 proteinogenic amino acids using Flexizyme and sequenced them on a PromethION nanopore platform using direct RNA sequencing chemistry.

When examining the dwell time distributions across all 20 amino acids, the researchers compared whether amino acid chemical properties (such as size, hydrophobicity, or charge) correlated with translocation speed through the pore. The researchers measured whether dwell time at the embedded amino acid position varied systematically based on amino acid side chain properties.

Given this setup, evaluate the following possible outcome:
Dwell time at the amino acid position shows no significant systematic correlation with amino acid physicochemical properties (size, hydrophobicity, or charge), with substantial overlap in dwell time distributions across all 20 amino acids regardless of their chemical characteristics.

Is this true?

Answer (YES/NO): NO